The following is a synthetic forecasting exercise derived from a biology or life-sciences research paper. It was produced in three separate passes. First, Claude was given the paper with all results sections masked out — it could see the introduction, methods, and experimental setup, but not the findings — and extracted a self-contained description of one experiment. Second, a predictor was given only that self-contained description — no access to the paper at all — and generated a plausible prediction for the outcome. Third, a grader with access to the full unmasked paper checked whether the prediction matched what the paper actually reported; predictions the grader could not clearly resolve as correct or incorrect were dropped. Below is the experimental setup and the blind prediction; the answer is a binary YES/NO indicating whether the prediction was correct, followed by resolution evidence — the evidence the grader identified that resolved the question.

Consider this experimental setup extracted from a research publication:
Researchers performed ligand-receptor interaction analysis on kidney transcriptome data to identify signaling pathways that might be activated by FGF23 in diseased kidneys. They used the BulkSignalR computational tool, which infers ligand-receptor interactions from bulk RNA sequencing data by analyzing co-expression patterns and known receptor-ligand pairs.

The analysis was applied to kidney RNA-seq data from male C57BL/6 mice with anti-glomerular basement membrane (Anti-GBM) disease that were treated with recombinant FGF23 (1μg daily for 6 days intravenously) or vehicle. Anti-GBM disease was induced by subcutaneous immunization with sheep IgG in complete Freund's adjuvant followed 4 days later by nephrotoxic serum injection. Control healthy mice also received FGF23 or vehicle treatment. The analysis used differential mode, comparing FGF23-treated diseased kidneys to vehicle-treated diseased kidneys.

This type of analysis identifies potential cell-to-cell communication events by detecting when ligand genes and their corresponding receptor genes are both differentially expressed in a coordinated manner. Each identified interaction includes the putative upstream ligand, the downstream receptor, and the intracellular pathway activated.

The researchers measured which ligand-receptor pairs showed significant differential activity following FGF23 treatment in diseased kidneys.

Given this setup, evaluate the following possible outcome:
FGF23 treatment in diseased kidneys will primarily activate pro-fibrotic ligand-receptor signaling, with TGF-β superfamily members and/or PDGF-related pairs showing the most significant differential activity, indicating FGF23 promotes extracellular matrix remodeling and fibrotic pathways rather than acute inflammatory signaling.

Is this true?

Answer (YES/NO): NO